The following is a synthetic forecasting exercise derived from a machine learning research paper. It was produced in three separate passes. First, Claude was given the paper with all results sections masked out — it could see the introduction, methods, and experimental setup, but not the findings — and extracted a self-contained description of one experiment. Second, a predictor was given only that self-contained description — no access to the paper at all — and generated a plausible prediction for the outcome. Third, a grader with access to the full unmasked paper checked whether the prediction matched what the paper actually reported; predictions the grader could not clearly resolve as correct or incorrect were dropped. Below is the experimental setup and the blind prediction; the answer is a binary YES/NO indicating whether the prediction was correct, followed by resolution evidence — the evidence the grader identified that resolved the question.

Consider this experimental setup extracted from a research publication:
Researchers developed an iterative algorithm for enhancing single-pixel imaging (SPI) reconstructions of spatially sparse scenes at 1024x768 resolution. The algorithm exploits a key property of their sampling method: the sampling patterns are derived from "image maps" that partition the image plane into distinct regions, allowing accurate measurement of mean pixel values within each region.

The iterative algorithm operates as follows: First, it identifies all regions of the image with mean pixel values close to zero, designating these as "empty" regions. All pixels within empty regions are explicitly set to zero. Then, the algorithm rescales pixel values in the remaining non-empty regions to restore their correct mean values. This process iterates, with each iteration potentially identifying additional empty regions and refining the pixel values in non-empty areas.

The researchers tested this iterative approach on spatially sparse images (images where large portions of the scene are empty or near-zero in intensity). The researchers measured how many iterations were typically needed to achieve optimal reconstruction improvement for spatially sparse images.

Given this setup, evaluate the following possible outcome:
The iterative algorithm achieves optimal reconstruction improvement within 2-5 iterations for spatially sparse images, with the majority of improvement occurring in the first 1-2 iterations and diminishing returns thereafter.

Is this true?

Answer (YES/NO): NO